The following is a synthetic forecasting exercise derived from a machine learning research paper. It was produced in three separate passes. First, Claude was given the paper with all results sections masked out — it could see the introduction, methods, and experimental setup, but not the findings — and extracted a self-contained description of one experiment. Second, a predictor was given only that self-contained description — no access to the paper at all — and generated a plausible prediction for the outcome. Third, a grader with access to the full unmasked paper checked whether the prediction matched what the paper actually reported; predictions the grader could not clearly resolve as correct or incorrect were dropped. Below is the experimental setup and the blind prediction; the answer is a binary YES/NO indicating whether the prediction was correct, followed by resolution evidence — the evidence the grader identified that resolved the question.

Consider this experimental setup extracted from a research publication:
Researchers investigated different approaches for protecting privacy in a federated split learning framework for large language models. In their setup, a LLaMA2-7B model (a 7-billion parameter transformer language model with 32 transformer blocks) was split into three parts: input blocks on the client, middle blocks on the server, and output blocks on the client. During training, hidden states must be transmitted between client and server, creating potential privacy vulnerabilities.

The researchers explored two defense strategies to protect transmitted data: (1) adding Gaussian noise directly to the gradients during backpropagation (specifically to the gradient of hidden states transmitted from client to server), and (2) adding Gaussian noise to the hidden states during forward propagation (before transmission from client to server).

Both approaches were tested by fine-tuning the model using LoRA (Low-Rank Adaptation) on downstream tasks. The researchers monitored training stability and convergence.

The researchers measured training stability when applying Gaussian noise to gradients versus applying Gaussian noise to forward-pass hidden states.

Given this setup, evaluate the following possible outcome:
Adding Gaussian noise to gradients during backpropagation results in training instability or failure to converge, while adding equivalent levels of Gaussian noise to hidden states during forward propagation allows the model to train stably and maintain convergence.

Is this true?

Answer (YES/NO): YES